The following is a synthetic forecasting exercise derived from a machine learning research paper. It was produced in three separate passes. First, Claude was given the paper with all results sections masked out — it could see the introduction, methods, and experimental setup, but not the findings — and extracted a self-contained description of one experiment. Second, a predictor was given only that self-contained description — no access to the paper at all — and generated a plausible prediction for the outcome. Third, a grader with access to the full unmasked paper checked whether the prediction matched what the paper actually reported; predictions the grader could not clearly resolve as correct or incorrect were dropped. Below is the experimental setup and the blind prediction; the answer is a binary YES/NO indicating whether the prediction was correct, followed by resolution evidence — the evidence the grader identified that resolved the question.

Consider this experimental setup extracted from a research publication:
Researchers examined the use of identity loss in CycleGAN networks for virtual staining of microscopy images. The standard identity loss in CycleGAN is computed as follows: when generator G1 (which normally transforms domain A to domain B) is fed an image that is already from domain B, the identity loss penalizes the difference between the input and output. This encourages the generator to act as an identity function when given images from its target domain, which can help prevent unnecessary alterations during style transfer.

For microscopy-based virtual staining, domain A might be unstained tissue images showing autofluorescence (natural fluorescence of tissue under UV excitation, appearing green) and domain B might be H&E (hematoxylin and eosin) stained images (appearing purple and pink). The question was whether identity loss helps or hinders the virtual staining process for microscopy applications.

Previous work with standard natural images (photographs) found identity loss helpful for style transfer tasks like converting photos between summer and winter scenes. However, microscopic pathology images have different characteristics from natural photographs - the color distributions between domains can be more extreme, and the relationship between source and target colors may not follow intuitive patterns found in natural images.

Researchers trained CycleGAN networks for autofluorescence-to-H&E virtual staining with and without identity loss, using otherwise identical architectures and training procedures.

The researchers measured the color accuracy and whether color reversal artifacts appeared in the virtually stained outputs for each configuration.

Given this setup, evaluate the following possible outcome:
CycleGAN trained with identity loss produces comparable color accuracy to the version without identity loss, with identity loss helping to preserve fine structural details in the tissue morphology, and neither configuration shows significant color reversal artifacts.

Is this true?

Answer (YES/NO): NO